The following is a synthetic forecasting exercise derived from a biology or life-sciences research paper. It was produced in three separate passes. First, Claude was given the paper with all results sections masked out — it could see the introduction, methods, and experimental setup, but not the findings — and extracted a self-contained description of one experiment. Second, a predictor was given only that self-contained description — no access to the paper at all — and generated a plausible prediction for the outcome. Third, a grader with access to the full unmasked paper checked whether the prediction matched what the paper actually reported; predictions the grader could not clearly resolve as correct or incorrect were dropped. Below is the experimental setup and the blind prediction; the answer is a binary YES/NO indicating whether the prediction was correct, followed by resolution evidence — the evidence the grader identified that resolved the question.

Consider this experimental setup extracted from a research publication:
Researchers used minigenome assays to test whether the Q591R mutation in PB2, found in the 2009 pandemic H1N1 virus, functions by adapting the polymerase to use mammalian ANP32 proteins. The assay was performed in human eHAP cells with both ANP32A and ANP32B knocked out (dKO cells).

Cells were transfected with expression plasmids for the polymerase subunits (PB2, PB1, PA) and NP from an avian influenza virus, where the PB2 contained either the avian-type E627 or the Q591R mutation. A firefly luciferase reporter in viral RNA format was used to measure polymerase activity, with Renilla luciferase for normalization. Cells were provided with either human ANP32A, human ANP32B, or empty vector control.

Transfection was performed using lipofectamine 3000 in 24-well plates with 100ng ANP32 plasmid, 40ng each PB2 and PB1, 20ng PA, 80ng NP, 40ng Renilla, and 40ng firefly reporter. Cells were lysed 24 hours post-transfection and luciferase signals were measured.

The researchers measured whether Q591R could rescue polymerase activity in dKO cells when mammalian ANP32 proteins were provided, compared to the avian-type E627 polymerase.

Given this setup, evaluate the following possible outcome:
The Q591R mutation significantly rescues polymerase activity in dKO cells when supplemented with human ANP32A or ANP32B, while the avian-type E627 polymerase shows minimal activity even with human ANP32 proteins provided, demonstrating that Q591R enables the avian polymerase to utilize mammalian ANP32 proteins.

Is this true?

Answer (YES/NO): YES